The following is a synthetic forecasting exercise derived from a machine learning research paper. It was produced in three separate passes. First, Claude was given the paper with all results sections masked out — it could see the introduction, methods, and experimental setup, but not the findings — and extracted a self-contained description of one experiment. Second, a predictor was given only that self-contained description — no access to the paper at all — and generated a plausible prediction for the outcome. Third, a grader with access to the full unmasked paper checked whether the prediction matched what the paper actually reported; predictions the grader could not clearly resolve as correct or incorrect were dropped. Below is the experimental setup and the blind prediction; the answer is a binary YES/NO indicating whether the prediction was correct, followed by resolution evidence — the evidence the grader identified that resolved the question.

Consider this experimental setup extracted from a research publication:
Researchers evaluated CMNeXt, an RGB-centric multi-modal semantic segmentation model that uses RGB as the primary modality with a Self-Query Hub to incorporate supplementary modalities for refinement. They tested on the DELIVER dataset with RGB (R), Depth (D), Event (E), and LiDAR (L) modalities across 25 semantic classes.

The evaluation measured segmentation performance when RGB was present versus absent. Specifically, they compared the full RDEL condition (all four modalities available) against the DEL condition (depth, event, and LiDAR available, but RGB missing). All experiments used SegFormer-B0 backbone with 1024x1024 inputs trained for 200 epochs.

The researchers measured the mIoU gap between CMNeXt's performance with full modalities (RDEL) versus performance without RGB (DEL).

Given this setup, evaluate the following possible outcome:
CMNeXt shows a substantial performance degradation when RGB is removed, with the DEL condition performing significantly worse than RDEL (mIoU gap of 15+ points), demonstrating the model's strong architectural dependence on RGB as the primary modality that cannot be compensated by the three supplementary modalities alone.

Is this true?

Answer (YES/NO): YES